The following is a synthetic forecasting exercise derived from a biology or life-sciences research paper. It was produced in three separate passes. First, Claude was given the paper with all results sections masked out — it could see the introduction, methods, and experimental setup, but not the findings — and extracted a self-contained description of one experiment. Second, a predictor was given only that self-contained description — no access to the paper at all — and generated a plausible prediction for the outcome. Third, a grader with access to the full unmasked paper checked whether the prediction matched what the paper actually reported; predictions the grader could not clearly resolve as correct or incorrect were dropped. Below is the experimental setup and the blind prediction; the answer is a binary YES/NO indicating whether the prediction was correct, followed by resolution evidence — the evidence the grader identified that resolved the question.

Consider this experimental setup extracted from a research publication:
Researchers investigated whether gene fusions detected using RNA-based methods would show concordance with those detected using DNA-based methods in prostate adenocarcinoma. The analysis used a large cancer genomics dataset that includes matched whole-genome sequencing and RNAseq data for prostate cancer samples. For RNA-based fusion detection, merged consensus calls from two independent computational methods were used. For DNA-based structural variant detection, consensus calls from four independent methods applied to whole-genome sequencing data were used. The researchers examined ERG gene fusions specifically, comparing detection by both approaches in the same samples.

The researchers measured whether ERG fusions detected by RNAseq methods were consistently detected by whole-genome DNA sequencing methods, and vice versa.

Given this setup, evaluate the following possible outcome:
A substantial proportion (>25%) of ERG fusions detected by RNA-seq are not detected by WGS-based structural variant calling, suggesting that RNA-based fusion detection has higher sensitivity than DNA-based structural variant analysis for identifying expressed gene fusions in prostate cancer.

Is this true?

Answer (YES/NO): NO